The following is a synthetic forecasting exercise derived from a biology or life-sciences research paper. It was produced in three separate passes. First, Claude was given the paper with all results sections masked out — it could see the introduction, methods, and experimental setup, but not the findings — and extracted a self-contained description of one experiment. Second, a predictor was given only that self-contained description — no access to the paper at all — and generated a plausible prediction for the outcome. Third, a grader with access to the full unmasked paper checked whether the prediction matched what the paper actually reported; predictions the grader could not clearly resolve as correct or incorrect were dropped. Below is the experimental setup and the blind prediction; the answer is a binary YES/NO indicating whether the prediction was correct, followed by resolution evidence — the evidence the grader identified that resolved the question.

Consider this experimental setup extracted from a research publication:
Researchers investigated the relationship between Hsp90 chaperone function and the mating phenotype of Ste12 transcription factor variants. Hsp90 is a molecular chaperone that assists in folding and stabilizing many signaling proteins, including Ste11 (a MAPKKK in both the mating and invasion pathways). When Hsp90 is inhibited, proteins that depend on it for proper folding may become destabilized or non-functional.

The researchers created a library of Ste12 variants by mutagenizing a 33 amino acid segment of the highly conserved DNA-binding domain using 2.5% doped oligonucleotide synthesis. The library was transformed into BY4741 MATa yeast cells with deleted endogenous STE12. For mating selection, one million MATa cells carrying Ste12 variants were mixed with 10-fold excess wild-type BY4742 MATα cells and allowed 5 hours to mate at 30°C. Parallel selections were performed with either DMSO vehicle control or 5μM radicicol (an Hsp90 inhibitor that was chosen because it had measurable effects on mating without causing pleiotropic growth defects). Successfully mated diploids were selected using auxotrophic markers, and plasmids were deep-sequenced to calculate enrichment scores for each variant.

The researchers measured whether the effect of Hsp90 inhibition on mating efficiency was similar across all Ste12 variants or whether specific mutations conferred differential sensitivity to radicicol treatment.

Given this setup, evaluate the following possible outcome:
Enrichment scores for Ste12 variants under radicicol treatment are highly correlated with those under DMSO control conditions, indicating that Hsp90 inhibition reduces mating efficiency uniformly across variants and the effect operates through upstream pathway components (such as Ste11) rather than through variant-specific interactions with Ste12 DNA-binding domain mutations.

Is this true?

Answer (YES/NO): NO